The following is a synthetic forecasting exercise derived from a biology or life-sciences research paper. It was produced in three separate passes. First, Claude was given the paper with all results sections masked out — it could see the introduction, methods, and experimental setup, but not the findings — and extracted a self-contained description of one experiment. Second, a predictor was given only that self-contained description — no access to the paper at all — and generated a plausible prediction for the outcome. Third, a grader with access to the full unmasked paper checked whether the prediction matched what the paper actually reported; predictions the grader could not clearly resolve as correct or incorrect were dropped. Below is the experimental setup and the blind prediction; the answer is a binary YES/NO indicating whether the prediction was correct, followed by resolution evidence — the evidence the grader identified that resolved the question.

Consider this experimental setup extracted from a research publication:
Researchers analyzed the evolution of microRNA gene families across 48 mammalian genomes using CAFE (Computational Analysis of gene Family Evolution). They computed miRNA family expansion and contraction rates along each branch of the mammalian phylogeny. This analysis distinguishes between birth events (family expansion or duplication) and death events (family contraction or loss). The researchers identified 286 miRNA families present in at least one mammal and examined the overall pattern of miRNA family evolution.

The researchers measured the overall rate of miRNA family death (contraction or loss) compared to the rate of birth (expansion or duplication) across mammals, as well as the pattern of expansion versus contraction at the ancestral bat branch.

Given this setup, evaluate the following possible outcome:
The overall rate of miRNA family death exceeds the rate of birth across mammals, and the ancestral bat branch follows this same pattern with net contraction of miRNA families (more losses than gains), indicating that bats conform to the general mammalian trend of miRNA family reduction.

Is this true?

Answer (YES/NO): YES